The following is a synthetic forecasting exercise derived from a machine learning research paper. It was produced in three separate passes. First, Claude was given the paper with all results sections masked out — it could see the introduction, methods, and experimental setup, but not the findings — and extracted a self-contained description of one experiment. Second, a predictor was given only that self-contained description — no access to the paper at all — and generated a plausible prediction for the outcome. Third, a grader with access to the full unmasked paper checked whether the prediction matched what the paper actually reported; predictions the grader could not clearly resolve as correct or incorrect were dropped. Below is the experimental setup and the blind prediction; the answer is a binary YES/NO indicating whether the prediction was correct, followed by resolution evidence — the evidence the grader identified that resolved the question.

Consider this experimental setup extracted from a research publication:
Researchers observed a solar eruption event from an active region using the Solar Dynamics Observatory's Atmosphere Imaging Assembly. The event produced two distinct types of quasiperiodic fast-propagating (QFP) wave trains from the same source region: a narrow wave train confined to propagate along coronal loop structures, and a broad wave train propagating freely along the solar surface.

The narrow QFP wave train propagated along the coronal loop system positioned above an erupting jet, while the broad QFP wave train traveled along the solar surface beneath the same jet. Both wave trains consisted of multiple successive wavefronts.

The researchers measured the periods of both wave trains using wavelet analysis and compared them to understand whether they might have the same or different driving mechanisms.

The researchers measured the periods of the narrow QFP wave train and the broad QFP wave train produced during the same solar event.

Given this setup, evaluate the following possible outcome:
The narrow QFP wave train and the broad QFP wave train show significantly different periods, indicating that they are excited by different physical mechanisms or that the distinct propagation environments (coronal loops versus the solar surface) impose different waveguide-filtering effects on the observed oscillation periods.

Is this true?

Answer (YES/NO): YES